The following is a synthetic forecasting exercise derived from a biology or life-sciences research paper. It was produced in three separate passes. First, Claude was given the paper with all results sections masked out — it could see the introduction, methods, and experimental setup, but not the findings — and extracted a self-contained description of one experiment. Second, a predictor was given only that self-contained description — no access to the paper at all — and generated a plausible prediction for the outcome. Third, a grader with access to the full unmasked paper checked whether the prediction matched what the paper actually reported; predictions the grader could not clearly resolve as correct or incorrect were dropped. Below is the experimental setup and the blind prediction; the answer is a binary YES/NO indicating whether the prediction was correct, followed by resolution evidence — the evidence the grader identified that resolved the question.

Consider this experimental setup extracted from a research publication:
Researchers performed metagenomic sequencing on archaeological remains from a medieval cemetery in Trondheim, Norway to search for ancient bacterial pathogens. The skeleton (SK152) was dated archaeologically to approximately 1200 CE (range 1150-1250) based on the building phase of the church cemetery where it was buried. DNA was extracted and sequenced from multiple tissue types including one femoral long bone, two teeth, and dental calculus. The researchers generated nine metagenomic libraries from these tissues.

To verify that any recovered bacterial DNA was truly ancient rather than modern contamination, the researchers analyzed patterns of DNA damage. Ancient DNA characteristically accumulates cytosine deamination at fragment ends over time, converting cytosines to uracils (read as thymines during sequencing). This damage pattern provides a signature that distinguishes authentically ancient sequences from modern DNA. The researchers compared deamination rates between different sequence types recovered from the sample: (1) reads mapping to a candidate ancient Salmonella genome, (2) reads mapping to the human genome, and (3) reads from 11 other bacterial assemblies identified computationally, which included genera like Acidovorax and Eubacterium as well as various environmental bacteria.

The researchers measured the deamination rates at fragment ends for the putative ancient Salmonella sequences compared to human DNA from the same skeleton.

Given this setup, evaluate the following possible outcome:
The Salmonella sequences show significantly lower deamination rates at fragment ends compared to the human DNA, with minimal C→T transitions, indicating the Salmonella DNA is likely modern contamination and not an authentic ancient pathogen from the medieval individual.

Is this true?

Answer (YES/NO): NO